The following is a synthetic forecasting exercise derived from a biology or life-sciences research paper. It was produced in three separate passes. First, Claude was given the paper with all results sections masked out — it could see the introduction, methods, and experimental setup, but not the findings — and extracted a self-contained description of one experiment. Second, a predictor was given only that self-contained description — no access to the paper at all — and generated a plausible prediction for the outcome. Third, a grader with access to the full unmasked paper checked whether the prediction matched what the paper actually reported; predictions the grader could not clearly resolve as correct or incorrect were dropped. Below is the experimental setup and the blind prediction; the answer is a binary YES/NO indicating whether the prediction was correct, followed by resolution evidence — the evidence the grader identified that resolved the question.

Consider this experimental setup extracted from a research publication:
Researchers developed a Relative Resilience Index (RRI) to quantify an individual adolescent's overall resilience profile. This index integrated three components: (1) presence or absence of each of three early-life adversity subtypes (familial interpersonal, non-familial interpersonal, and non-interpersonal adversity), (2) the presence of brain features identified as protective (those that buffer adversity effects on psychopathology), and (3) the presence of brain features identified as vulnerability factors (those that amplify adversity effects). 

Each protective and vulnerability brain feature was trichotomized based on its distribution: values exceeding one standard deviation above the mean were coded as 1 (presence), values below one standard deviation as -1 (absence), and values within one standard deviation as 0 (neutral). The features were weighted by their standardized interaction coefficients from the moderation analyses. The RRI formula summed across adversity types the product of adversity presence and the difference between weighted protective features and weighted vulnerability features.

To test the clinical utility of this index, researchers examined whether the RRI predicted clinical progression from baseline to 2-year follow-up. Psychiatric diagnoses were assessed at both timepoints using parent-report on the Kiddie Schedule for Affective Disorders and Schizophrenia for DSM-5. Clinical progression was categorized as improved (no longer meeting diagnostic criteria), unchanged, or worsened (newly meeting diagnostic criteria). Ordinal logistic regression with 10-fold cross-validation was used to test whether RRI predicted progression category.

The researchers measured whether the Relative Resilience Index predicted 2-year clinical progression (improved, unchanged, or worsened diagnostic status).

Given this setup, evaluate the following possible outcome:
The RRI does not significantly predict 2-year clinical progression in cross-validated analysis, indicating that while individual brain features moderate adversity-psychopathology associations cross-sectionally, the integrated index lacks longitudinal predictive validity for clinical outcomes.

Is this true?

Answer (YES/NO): NO